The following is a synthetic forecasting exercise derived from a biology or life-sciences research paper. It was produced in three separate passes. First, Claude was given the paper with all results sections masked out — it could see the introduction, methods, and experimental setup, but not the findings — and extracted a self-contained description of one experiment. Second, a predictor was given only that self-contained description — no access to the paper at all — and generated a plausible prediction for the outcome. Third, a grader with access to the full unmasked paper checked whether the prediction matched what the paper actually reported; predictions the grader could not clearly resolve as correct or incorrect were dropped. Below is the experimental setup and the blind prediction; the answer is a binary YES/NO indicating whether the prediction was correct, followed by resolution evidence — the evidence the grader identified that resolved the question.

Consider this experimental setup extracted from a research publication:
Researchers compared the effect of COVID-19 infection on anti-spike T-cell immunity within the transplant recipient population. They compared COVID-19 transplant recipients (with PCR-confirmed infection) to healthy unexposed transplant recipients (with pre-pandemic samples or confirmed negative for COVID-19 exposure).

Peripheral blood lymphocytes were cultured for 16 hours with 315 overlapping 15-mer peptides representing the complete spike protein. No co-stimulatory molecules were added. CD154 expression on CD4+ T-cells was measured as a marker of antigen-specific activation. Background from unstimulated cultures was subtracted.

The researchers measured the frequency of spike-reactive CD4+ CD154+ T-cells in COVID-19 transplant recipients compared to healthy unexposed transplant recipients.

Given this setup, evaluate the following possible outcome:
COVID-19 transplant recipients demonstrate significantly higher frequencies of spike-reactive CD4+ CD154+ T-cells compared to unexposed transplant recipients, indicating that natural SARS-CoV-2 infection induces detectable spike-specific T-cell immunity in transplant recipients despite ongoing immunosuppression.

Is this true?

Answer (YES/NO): NO